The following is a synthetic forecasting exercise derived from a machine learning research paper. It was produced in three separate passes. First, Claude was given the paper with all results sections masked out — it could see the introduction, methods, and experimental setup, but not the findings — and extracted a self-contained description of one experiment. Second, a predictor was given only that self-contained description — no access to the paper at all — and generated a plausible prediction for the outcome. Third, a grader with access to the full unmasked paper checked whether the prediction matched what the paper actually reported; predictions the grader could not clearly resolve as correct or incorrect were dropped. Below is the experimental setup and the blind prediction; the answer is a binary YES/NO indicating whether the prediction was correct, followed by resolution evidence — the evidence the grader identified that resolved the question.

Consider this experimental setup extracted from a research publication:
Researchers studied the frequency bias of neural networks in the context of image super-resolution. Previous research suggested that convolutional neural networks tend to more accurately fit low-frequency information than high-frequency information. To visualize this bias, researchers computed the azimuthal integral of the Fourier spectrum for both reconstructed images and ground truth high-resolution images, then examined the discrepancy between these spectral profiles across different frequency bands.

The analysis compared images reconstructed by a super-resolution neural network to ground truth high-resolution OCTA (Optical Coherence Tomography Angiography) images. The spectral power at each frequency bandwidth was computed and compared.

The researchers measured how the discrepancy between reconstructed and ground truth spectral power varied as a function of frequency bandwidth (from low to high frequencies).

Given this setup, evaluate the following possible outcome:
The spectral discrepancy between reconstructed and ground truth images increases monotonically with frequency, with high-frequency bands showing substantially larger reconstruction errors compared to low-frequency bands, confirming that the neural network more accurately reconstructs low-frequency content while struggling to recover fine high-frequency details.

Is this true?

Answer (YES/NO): YES